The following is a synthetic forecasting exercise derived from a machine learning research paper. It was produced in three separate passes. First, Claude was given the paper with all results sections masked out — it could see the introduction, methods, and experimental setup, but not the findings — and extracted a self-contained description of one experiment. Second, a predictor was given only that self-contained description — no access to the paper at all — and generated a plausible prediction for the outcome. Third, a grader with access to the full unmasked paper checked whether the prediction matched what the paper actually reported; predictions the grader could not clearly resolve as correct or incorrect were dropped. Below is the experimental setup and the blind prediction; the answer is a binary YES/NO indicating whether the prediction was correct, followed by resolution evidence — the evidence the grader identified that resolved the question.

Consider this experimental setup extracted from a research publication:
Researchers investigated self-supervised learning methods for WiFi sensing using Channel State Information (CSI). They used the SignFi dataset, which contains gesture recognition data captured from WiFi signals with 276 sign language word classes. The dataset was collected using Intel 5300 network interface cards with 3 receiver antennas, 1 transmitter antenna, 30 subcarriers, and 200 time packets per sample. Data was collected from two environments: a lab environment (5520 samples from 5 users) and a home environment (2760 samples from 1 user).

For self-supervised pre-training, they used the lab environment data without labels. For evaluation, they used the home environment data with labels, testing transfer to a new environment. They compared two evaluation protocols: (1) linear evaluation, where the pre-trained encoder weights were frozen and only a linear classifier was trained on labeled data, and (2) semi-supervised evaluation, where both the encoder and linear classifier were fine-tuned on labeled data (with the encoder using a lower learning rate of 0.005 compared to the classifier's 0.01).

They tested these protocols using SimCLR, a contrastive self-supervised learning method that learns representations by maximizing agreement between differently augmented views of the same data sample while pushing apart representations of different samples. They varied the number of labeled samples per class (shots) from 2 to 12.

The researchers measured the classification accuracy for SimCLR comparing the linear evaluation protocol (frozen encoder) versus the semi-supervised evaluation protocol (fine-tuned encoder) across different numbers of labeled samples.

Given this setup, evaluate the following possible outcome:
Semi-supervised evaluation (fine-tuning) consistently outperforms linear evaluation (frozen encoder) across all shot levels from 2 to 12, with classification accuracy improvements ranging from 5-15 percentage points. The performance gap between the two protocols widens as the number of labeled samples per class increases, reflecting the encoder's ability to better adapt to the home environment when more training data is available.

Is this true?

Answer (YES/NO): NO